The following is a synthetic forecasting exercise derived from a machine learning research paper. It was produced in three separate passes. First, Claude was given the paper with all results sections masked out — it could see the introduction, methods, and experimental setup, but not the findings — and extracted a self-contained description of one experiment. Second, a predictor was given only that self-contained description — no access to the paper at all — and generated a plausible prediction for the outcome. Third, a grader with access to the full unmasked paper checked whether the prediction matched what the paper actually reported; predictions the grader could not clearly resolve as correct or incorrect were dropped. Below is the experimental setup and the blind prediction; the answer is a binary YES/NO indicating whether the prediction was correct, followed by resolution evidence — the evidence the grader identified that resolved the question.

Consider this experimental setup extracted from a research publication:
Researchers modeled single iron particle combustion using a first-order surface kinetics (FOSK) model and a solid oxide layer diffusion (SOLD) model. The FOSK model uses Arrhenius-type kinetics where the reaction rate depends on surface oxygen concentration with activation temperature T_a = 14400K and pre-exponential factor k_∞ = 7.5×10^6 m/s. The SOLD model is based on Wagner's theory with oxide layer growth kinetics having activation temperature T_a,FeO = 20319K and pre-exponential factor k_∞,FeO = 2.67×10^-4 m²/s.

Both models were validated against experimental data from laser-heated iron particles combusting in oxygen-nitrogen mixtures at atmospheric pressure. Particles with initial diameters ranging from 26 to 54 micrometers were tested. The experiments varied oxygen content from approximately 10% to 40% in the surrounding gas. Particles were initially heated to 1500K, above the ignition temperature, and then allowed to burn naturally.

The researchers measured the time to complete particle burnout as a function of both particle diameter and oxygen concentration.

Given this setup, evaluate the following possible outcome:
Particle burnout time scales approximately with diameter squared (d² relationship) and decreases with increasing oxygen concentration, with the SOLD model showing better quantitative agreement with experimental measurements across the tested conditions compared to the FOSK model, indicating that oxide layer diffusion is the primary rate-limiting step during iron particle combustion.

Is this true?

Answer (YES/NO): NO